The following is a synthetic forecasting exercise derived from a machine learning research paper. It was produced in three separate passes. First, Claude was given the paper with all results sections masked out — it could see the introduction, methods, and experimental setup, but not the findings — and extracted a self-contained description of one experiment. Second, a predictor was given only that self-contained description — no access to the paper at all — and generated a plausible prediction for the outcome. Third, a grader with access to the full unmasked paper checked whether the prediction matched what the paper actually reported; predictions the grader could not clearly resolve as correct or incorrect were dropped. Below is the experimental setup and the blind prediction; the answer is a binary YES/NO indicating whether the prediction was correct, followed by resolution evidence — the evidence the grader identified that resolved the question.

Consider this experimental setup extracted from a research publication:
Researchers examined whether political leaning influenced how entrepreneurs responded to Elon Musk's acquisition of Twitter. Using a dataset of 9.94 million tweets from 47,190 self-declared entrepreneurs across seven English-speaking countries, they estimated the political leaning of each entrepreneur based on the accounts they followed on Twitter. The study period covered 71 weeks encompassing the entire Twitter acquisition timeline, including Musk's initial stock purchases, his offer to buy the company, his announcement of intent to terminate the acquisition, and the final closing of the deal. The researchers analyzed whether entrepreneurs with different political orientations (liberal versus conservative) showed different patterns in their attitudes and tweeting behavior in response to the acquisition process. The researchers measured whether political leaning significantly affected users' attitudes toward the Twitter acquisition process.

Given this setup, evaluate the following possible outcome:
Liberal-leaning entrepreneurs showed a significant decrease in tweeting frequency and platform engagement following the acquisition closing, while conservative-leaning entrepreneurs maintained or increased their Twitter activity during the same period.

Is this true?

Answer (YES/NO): NO